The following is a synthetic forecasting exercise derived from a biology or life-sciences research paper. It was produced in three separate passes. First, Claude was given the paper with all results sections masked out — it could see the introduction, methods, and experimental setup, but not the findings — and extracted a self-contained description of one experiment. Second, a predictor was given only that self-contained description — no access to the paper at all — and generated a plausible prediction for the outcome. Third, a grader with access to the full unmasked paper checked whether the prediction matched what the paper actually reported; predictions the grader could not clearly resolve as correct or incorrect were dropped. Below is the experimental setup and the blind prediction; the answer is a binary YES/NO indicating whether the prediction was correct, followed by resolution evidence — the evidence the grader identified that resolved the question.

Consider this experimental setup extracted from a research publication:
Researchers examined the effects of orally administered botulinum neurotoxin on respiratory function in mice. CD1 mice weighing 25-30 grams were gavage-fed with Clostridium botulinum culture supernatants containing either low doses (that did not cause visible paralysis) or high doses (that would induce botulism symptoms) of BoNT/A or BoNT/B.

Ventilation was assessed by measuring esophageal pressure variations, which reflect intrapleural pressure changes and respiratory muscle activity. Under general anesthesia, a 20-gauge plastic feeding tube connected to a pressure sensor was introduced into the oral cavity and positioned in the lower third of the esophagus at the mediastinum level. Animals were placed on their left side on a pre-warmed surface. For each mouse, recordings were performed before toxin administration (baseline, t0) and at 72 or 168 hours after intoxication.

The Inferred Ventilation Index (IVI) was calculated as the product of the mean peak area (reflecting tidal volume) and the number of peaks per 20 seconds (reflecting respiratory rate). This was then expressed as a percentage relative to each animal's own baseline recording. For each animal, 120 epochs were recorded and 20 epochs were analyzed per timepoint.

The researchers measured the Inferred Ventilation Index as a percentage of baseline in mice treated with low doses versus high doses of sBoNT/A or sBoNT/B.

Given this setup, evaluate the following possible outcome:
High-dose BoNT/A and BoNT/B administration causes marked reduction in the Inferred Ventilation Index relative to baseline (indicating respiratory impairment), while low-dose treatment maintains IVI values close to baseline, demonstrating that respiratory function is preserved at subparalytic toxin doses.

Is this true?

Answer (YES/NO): YES